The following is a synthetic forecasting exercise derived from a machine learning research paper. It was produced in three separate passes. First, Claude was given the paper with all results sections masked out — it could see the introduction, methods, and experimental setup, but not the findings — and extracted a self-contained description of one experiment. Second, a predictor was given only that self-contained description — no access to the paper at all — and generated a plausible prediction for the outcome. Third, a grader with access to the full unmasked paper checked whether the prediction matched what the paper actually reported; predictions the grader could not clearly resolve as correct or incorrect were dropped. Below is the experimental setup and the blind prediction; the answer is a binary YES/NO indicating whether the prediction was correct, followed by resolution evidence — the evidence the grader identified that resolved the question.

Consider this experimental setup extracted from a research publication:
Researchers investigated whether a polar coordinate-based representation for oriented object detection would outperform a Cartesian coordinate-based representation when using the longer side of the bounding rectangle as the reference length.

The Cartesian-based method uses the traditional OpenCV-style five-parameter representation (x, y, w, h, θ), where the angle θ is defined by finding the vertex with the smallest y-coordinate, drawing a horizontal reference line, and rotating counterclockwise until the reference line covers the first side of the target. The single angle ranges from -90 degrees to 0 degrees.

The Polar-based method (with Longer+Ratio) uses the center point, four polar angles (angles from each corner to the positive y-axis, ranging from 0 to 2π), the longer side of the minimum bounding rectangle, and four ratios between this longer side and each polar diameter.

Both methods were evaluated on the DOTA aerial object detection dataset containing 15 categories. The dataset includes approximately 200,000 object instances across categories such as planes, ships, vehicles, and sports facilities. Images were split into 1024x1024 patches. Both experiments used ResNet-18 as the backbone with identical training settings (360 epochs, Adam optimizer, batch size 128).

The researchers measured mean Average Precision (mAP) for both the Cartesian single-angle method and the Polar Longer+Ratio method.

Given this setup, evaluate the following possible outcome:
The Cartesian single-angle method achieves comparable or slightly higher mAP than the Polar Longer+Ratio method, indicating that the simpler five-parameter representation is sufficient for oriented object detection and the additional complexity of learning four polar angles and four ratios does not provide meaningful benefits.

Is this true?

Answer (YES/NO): YES